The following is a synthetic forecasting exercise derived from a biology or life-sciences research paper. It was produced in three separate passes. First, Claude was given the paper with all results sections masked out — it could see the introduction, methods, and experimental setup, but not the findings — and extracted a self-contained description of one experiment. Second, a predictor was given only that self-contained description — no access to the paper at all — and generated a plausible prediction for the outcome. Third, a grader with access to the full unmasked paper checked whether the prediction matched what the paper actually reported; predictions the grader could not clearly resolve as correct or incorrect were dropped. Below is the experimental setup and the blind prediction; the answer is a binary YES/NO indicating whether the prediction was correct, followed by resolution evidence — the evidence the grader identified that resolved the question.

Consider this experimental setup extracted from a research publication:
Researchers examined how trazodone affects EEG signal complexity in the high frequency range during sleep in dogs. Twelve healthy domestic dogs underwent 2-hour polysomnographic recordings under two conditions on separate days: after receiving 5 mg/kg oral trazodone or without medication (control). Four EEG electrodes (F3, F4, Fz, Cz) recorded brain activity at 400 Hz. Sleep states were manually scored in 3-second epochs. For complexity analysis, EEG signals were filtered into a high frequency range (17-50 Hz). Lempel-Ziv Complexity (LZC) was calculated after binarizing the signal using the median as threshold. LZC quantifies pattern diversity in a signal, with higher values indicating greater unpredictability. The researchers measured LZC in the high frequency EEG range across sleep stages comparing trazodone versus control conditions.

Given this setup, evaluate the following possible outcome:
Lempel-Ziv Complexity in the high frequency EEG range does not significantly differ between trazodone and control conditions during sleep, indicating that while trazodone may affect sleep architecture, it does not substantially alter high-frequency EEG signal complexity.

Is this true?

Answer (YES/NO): YES